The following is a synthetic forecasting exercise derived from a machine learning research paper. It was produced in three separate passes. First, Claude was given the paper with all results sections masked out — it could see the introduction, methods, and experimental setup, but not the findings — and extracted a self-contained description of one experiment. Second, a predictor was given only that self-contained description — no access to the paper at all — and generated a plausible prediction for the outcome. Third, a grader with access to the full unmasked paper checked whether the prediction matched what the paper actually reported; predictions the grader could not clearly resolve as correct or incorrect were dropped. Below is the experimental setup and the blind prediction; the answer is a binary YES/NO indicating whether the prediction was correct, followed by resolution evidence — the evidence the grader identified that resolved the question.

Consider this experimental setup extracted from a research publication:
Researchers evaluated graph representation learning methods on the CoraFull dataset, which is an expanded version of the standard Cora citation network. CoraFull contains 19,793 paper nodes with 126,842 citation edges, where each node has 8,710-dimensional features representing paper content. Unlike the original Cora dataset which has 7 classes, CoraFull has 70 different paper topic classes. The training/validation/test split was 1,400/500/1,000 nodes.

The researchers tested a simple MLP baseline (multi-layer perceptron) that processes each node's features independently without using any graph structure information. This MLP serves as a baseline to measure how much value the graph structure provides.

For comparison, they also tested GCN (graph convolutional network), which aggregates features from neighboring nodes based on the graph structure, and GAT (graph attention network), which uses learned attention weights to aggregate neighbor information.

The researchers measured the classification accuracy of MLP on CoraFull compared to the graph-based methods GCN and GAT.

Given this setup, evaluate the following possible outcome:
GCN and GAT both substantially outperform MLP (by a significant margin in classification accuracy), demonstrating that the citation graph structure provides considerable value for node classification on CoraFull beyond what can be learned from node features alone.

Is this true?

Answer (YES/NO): YES